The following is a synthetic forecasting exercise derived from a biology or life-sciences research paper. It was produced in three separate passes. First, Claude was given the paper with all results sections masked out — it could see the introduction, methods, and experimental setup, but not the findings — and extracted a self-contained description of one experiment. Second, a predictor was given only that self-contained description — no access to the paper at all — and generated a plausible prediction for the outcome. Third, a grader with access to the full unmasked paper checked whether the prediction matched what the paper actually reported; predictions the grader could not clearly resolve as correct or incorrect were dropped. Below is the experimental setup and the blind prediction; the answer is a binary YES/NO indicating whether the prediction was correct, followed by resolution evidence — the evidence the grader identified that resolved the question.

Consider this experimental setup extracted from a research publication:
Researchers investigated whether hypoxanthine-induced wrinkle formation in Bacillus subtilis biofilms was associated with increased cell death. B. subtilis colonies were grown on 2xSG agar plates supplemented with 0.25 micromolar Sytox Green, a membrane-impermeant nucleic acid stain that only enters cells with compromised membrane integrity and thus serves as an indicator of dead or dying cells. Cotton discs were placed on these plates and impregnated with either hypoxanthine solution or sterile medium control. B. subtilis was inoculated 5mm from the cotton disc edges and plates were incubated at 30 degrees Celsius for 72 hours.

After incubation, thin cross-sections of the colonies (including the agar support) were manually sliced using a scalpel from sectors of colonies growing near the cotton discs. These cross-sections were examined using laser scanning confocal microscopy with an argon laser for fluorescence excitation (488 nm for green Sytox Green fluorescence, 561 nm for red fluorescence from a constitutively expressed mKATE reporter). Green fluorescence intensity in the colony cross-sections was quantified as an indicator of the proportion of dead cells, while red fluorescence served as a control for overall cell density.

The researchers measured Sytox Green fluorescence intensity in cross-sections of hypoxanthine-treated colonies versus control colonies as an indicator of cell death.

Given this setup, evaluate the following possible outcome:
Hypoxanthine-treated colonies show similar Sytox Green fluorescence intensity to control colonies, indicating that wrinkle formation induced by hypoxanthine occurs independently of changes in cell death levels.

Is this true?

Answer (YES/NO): NO